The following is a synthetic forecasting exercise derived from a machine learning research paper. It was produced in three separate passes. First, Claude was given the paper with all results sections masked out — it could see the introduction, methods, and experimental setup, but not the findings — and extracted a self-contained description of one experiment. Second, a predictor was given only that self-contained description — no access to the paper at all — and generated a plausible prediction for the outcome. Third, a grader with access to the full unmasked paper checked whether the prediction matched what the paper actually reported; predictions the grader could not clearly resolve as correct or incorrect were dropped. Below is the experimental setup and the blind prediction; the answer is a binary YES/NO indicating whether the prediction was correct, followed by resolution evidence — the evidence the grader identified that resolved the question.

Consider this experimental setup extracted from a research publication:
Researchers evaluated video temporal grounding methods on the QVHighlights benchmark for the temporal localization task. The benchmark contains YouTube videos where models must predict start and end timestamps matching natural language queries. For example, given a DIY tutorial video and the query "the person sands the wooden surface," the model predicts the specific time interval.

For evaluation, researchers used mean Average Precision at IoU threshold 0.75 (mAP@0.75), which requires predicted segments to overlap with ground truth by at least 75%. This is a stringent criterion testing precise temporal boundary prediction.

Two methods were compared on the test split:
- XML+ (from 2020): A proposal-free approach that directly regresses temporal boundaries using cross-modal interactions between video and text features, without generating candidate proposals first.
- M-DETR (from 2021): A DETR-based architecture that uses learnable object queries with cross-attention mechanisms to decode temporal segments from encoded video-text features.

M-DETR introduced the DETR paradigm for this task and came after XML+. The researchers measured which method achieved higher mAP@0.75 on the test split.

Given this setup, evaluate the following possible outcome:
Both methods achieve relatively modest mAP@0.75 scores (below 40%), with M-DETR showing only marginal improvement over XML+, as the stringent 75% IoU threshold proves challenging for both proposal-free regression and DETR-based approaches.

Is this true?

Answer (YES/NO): NO